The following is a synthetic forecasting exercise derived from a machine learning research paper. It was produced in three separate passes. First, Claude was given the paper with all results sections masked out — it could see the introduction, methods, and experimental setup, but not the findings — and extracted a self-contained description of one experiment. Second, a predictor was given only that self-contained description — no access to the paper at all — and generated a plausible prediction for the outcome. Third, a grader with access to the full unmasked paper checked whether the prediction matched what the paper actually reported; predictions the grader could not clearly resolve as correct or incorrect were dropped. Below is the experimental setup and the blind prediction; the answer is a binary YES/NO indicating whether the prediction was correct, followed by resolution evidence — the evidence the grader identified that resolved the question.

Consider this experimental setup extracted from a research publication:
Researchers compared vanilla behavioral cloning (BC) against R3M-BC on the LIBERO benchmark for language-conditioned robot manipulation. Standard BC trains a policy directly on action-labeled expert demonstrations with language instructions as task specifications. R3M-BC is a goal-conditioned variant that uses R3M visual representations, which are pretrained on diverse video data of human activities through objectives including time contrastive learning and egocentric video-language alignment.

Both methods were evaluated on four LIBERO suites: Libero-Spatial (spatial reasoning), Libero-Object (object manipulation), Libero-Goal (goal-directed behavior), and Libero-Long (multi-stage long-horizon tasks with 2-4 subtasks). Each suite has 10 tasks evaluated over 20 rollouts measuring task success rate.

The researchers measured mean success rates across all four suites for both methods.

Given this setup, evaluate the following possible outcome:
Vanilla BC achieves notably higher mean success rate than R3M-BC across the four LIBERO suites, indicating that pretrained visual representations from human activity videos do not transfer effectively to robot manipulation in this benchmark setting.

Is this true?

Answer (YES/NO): YES